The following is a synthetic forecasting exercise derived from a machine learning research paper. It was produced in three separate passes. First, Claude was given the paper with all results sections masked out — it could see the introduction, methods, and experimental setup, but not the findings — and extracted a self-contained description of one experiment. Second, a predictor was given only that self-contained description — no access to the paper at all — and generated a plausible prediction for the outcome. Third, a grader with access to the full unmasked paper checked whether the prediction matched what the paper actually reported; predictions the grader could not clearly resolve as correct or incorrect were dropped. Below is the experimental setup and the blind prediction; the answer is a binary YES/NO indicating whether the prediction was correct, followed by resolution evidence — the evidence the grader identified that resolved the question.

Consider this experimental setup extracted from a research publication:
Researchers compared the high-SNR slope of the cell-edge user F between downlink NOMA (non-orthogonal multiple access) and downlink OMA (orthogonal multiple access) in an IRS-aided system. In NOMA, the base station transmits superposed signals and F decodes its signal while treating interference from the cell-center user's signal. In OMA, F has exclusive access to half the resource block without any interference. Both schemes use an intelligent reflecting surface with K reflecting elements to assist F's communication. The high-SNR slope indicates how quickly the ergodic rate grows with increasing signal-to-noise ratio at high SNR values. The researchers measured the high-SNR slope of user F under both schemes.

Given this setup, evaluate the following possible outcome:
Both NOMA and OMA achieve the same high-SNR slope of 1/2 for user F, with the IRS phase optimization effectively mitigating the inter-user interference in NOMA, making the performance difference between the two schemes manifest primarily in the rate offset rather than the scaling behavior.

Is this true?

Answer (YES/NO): NO